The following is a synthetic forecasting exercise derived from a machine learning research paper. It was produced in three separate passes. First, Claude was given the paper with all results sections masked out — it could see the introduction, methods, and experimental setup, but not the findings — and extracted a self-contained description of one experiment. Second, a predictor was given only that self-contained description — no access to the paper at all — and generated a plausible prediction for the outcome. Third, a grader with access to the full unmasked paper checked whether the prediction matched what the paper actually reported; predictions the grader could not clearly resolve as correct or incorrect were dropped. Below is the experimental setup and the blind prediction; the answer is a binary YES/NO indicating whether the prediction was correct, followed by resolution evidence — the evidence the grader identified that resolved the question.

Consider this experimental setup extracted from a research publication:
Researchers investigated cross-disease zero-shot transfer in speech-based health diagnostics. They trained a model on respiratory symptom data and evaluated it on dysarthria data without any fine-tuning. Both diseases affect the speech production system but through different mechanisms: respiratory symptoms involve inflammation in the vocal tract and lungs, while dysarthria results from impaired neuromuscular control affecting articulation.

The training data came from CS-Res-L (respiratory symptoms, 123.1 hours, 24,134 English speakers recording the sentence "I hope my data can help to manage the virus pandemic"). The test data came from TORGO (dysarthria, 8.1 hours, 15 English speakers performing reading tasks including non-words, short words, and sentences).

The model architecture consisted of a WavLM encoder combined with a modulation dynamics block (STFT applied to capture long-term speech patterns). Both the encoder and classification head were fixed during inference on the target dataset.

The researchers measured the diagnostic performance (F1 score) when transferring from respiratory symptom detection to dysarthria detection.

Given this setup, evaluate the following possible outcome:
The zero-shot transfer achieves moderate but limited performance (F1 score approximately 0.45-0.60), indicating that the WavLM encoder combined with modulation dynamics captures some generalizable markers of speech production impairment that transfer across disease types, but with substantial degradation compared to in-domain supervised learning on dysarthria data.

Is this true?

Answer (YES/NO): NO